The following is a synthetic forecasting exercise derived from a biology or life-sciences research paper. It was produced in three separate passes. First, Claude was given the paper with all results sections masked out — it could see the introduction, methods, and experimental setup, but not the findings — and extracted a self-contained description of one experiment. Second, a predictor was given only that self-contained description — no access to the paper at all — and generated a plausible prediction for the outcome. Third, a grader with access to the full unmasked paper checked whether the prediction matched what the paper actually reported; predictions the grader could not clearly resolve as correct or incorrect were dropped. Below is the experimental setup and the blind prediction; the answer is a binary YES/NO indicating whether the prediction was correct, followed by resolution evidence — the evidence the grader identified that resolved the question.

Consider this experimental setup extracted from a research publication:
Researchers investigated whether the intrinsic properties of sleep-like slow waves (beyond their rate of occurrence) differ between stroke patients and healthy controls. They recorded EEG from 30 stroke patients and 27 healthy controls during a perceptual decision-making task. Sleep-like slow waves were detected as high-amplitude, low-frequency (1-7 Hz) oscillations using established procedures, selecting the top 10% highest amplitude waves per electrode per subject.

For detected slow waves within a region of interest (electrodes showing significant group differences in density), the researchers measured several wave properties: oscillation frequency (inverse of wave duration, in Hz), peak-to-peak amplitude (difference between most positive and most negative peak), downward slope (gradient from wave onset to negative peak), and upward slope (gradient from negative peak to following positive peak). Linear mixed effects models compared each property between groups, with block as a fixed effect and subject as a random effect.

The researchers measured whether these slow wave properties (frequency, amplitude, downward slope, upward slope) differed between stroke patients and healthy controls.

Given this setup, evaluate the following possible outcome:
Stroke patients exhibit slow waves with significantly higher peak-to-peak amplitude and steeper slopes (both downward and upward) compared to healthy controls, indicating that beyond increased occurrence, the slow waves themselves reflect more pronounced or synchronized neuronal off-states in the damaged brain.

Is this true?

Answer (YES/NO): NO